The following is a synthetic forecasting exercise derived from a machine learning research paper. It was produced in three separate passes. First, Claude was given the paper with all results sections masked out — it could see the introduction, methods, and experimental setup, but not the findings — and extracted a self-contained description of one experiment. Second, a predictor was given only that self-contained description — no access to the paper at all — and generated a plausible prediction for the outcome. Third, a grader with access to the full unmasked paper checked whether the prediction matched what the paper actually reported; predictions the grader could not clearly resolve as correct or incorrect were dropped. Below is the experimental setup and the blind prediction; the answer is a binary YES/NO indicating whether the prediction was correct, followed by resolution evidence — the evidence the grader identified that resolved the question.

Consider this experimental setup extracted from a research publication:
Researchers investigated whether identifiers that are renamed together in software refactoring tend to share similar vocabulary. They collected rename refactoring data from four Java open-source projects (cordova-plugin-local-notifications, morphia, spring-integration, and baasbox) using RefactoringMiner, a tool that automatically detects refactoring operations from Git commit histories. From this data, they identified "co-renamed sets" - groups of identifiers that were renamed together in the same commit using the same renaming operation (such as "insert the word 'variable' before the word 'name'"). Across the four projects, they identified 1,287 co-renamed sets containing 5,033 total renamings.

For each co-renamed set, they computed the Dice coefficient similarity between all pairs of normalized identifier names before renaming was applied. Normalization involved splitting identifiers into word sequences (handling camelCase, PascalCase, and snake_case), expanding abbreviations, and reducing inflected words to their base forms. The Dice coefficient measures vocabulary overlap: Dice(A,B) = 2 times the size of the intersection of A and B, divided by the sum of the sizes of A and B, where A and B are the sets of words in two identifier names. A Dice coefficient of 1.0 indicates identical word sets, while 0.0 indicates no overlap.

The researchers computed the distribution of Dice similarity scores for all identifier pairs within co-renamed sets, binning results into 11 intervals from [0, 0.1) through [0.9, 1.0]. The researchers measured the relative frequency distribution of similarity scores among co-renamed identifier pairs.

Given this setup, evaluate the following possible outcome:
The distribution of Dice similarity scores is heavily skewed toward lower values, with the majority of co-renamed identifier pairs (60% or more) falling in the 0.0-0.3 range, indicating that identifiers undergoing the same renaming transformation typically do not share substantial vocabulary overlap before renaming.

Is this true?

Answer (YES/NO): NO